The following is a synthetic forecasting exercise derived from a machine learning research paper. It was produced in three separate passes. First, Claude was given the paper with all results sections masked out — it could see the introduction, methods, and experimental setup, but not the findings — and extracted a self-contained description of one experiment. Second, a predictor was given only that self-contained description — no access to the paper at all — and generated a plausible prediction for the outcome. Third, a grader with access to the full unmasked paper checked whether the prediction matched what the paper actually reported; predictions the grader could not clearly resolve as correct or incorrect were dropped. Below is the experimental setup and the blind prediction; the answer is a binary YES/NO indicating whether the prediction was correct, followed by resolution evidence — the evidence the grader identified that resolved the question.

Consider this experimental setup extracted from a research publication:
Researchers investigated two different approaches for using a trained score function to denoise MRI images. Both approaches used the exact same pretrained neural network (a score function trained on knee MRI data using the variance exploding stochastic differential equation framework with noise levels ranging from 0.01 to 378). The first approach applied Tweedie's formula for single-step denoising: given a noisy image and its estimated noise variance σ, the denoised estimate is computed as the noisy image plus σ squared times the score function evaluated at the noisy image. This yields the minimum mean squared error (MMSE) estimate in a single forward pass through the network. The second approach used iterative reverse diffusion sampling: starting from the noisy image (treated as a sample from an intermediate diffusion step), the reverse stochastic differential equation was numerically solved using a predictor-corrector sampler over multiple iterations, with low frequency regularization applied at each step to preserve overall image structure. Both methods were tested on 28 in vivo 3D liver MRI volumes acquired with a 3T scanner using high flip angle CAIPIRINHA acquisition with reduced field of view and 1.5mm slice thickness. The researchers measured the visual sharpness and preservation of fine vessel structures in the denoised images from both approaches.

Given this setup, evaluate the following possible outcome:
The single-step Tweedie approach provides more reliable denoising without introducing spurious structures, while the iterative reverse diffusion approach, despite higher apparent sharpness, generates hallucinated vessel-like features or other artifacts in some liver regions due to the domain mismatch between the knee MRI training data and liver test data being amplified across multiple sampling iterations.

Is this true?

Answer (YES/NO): NO